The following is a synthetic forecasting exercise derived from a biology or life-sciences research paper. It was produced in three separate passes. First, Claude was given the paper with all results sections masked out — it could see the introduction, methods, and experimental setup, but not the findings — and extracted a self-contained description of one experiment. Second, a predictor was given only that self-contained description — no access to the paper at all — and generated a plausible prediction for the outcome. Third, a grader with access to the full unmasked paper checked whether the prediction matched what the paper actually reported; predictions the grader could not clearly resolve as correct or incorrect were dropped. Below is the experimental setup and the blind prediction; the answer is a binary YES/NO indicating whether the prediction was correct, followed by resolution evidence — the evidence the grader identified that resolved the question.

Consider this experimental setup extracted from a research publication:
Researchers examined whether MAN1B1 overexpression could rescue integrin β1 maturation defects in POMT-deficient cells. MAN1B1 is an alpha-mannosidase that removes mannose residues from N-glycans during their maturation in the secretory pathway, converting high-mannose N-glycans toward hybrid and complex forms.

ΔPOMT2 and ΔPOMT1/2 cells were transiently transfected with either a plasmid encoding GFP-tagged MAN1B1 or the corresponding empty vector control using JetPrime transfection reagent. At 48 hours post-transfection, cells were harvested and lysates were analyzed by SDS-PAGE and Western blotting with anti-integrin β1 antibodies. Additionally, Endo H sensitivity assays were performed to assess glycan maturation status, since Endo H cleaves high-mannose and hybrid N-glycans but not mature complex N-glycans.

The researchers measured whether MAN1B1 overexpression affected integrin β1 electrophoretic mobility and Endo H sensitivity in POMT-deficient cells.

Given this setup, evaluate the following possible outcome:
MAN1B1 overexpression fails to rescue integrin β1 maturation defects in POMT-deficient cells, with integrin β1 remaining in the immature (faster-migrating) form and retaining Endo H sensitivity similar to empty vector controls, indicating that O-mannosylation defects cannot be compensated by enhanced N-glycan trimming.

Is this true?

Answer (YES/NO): NO